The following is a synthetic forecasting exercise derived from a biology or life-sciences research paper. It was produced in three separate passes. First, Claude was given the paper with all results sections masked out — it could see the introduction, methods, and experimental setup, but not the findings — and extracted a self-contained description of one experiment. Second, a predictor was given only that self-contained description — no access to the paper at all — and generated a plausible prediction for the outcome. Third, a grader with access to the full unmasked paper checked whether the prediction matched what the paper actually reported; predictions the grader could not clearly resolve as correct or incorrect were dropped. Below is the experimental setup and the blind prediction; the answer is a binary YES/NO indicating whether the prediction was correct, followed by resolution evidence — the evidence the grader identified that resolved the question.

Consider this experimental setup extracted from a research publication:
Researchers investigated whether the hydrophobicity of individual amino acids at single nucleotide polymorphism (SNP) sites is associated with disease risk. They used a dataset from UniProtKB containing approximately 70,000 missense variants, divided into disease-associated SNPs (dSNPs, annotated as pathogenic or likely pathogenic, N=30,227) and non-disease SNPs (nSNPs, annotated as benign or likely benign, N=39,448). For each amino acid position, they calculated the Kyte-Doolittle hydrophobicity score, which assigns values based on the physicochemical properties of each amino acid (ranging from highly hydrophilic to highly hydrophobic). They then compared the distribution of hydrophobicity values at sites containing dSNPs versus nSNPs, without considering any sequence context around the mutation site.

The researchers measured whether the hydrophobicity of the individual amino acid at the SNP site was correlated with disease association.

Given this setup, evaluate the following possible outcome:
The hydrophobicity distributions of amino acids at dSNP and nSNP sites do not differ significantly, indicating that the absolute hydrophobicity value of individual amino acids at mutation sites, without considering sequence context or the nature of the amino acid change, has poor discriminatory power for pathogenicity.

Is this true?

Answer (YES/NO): YES